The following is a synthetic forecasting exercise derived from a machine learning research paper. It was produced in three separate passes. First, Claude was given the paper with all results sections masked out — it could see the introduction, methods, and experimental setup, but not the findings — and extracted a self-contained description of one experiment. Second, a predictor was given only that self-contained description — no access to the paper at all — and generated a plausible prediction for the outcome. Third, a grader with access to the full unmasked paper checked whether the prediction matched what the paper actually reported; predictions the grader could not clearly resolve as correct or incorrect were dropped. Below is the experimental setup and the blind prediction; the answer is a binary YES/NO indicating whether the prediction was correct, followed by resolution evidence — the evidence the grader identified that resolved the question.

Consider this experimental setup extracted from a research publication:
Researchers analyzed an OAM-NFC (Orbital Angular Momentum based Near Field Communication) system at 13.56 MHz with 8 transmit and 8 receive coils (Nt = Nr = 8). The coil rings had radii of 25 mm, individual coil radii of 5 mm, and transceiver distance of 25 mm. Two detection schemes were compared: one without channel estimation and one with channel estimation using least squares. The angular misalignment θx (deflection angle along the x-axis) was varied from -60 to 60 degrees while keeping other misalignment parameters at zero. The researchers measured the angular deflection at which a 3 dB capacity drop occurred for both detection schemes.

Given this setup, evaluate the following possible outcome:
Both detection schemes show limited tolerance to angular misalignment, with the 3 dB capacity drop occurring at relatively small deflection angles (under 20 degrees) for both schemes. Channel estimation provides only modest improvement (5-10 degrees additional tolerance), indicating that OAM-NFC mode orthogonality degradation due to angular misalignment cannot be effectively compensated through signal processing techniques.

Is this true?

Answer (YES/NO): NO